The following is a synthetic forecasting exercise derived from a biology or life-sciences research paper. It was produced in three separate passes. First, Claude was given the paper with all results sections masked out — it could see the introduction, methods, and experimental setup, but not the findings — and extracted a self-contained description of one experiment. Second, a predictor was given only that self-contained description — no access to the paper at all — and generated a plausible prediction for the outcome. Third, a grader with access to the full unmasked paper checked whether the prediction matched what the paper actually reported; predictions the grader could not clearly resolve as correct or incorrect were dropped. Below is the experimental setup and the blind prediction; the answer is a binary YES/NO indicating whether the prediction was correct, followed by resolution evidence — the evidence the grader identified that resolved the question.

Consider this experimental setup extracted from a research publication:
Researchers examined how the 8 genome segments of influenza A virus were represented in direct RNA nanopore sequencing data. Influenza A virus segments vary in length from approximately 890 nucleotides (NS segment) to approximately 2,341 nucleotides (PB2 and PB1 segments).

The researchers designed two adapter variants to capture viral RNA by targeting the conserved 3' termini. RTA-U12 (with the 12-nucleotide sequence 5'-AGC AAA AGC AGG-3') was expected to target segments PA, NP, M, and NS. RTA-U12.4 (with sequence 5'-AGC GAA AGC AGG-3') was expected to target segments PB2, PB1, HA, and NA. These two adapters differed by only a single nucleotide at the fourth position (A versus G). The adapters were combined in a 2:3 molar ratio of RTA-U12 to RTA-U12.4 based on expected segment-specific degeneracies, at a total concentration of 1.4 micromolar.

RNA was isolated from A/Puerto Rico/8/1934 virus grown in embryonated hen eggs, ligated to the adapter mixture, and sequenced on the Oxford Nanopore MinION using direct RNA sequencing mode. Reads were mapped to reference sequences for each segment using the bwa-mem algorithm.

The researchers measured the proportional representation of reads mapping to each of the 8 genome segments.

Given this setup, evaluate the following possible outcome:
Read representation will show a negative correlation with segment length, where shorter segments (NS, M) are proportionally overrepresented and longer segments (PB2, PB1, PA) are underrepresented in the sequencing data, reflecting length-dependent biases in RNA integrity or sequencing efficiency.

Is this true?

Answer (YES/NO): NO